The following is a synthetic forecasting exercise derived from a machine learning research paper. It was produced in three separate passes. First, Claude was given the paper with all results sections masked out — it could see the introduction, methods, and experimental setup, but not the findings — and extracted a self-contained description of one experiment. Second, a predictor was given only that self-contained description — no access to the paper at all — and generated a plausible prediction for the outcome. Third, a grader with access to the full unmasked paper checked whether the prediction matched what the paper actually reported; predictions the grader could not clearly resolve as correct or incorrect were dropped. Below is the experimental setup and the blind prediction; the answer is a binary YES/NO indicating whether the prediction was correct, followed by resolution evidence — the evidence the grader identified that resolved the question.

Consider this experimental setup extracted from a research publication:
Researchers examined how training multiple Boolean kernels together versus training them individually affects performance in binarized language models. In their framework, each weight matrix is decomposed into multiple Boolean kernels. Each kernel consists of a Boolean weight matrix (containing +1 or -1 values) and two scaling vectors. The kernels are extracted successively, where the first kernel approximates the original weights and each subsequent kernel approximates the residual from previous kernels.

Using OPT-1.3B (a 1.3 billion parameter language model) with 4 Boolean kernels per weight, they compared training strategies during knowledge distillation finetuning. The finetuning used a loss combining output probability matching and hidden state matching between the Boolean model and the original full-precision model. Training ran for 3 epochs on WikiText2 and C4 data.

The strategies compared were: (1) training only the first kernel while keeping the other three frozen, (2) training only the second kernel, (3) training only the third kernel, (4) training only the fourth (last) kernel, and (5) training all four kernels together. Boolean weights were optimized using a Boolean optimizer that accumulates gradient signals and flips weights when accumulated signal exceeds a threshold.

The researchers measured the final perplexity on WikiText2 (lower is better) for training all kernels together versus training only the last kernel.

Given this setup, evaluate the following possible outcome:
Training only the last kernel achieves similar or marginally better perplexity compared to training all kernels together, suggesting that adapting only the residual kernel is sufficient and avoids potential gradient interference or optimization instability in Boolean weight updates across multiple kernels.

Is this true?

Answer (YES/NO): YES